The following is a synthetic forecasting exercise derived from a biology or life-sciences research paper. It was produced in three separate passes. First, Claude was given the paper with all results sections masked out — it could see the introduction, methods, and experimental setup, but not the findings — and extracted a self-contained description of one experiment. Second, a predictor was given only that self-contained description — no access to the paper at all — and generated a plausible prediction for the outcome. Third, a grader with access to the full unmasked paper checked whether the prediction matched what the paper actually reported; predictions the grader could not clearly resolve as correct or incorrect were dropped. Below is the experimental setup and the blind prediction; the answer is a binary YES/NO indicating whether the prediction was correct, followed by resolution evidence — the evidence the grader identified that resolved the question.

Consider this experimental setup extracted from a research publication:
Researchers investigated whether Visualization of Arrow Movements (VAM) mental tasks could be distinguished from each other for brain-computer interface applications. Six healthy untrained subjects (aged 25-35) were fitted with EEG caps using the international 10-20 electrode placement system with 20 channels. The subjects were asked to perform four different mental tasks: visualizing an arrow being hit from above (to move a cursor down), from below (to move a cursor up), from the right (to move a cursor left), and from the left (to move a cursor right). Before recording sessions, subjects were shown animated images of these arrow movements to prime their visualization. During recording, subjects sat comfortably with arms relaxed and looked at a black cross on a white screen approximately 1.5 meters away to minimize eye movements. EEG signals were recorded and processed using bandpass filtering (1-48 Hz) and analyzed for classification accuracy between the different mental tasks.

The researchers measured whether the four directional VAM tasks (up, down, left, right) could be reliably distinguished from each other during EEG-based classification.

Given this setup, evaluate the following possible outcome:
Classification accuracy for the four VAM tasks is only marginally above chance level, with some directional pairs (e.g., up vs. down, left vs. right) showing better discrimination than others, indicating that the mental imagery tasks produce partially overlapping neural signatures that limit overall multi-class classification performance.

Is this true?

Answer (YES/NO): NO